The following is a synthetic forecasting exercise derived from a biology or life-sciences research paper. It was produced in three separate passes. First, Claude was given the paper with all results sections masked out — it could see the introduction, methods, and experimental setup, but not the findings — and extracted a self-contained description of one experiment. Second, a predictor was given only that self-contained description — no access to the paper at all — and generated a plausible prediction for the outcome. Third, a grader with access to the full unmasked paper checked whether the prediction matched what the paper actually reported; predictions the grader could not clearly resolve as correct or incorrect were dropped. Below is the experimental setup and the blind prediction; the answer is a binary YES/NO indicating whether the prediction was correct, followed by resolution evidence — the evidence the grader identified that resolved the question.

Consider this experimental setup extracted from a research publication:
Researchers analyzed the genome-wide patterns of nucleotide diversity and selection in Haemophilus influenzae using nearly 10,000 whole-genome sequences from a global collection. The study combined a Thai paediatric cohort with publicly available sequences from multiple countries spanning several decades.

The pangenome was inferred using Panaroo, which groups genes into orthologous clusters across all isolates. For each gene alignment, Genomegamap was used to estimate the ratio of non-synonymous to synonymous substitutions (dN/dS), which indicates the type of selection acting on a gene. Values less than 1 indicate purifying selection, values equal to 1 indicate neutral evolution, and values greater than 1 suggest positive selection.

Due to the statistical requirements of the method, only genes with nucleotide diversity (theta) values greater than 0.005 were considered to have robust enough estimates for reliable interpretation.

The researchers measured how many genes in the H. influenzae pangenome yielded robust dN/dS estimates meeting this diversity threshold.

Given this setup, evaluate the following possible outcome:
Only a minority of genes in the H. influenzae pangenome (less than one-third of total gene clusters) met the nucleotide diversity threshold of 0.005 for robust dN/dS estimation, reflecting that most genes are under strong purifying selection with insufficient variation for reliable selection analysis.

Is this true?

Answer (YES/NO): NO